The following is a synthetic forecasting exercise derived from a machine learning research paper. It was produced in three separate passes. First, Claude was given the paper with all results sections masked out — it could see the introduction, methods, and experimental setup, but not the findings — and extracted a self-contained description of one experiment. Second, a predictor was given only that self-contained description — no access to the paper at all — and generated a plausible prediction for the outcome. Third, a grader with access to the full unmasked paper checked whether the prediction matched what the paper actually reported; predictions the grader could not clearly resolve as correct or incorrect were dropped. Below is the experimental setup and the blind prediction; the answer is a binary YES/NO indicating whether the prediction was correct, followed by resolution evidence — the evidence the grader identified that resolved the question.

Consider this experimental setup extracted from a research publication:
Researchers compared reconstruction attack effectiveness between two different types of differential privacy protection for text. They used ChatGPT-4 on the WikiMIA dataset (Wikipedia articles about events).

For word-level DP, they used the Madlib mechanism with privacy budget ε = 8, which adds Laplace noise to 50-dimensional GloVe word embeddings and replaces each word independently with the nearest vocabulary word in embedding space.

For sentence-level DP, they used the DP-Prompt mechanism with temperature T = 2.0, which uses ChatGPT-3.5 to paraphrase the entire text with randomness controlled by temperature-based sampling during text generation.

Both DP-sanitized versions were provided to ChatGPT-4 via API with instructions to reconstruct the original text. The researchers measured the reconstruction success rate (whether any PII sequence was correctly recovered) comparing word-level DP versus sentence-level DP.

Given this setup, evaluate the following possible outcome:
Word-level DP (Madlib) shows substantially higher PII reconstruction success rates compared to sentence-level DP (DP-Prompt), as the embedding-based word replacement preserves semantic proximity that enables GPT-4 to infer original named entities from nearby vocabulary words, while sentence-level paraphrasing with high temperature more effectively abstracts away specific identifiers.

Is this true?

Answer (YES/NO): NO